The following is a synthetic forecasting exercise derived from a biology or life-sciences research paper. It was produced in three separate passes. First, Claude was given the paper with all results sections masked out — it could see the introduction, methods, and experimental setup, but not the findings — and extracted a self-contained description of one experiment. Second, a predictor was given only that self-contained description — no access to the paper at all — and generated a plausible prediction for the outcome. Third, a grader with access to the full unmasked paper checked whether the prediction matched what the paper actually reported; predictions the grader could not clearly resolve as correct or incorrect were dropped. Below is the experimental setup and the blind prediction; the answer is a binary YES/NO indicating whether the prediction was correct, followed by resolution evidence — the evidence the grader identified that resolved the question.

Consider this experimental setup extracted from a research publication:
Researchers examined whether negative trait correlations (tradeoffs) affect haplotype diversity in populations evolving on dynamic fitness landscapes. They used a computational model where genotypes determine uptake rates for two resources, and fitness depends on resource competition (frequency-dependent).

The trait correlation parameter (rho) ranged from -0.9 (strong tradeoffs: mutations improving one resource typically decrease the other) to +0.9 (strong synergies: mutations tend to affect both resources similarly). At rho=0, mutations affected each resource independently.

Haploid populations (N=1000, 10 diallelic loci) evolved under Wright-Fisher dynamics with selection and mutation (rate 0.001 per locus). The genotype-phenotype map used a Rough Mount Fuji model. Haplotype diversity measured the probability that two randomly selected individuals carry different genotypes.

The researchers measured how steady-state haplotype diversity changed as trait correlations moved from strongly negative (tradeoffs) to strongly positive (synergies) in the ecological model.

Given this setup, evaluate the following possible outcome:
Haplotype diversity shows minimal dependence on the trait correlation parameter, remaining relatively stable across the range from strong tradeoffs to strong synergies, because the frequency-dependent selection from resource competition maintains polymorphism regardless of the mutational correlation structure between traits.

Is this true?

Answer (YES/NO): NO